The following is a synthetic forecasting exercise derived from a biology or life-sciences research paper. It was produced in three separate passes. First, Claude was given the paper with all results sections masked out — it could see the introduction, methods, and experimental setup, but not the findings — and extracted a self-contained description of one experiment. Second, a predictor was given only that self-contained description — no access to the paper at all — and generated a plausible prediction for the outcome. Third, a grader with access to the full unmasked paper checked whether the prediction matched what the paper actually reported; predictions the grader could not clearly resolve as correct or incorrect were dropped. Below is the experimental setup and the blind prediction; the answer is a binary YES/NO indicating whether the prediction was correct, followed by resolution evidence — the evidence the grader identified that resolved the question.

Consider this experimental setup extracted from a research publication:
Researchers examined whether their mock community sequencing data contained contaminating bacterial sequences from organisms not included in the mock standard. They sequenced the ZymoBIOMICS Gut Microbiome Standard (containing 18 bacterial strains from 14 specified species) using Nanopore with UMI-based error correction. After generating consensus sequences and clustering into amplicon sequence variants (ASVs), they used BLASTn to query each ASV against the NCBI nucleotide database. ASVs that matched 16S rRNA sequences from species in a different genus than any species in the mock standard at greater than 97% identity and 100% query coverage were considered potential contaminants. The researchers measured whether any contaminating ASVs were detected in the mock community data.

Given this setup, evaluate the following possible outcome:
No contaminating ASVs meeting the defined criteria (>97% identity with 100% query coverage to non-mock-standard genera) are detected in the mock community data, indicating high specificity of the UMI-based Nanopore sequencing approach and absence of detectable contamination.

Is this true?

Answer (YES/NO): NO